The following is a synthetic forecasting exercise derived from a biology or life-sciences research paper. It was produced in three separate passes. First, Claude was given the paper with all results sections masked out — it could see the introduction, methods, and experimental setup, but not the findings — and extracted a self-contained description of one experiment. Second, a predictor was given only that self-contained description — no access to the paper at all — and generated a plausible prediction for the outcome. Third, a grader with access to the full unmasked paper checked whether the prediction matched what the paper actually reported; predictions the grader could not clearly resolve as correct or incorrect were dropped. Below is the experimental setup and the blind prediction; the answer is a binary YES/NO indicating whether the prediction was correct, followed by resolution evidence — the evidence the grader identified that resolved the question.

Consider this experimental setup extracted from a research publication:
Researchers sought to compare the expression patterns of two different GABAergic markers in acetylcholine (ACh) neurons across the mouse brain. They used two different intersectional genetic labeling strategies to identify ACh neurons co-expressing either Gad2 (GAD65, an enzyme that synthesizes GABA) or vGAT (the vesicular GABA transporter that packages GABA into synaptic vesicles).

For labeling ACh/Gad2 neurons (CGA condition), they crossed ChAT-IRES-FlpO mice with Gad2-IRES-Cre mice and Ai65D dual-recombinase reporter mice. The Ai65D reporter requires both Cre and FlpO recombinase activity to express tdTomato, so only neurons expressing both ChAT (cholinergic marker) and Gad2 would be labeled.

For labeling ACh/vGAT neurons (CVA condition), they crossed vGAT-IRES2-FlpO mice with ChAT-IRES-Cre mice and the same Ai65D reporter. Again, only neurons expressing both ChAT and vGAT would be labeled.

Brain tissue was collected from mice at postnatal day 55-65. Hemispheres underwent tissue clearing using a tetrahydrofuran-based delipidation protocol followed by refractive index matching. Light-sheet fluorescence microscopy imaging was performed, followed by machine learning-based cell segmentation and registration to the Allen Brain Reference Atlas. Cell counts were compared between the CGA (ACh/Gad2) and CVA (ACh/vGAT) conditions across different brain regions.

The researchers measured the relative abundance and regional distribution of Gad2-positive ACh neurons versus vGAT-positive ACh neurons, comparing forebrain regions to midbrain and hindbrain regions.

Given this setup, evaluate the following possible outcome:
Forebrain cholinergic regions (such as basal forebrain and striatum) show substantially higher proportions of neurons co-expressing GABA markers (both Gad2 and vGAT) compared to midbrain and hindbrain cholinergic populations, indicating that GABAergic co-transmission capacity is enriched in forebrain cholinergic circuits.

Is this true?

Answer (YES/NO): NO